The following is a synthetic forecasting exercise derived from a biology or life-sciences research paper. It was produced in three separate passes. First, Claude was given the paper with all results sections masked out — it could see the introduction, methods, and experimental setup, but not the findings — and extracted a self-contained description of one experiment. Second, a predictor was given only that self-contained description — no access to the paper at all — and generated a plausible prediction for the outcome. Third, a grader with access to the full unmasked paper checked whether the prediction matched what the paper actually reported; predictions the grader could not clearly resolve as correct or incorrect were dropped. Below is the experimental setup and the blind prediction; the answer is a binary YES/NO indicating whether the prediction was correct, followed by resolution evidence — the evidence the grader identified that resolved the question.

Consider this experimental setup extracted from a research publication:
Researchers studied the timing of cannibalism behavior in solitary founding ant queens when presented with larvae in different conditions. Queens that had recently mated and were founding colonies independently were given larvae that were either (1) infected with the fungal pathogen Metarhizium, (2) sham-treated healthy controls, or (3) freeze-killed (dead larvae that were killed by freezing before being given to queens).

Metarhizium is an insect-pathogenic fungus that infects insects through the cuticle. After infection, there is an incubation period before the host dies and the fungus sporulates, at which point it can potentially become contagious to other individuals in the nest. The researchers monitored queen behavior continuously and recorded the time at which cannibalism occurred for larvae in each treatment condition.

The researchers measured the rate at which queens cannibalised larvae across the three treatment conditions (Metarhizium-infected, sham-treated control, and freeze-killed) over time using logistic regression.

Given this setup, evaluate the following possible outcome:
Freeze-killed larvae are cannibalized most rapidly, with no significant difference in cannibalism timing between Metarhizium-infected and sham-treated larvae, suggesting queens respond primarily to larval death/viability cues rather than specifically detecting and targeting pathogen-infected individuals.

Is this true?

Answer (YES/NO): NO